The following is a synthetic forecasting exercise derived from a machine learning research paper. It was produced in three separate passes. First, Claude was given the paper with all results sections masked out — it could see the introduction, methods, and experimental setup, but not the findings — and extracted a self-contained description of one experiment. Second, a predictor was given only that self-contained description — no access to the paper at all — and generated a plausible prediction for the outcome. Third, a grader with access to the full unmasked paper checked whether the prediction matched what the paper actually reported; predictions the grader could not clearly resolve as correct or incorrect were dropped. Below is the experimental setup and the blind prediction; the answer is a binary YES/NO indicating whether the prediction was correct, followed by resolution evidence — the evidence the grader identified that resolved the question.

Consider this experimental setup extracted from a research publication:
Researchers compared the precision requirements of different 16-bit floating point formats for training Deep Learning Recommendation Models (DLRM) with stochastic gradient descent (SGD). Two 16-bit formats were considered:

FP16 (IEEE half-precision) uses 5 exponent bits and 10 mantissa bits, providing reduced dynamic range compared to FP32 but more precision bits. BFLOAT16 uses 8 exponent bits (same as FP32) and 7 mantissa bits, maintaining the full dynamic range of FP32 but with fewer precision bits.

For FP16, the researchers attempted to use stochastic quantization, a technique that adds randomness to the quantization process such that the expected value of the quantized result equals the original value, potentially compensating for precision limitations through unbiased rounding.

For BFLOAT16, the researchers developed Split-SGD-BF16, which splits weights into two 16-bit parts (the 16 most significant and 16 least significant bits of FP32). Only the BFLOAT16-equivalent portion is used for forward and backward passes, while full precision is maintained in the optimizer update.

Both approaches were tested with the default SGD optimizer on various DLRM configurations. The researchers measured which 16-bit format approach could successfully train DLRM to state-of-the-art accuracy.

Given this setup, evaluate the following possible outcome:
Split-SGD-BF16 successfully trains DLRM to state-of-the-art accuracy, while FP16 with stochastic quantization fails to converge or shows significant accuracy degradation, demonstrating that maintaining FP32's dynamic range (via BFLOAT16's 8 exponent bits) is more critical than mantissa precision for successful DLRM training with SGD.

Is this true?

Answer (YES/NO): YES